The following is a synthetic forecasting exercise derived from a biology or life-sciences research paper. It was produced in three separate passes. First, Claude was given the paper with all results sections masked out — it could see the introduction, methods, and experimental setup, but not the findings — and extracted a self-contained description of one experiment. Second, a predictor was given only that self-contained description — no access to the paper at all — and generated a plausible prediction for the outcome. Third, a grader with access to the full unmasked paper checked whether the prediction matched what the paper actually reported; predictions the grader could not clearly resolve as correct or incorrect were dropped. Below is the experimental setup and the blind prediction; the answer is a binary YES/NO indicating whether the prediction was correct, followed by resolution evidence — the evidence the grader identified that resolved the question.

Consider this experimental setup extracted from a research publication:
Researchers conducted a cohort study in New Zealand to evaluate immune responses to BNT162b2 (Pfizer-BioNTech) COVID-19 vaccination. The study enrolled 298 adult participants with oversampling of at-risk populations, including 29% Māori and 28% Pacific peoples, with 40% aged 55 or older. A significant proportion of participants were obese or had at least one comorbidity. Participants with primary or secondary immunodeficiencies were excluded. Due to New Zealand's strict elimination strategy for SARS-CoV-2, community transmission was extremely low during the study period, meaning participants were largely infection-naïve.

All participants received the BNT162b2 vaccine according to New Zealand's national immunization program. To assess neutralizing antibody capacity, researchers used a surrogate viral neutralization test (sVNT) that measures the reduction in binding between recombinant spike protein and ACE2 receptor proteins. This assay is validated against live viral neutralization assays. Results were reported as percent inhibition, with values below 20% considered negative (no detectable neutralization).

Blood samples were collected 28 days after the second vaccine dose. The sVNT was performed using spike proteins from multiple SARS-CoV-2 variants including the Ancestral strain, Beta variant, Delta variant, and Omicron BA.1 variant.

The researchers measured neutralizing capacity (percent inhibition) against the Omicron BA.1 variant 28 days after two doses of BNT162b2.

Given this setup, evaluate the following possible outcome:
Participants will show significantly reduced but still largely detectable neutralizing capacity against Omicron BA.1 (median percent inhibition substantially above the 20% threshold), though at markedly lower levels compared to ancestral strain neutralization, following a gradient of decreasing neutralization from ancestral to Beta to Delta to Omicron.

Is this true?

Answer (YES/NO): NO